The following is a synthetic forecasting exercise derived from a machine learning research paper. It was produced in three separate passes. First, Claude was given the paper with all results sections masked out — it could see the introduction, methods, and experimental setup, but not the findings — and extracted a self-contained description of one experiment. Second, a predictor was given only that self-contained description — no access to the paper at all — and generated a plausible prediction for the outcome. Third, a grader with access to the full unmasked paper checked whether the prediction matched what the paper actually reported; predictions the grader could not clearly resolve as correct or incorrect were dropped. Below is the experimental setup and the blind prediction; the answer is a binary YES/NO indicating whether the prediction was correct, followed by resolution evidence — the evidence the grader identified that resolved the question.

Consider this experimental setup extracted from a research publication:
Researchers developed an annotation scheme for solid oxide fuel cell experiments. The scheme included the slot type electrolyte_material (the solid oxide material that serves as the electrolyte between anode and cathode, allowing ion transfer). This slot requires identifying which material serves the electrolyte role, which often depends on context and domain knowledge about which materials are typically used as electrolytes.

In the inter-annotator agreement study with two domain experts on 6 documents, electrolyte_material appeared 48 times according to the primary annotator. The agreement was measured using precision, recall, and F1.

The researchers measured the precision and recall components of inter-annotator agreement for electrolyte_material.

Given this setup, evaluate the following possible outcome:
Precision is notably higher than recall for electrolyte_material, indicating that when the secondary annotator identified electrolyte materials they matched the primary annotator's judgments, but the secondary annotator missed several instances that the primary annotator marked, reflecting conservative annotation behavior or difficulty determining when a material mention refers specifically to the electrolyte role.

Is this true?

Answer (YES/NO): NO